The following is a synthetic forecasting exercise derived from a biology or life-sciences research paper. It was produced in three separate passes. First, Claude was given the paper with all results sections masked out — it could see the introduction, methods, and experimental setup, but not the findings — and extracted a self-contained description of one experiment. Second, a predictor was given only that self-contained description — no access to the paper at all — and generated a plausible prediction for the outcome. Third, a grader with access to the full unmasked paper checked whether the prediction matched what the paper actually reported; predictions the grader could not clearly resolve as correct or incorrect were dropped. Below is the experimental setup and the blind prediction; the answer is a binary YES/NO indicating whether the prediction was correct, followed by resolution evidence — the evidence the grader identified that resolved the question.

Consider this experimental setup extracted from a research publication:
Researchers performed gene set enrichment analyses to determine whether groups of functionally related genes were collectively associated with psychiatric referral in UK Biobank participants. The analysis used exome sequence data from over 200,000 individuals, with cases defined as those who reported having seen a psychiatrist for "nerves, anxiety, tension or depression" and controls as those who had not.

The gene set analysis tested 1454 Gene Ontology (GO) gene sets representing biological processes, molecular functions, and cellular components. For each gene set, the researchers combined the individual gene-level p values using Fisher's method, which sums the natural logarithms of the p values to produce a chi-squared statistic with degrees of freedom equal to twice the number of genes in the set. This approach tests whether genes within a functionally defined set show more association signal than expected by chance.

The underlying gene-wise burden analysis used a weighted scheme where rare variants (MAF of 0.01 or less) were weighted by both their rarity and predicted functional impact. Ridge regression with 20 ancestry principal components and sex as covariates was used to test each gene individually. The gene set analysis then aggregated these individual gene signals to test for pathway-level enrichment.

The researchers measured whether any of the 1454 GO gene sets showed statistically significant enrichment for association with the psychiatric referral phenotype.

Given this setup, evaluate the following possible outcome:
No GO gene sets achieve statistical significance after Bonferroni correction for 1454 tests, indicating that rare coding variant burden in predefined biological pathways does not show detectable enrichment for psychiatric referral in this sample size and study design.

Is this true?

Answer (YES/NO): YES